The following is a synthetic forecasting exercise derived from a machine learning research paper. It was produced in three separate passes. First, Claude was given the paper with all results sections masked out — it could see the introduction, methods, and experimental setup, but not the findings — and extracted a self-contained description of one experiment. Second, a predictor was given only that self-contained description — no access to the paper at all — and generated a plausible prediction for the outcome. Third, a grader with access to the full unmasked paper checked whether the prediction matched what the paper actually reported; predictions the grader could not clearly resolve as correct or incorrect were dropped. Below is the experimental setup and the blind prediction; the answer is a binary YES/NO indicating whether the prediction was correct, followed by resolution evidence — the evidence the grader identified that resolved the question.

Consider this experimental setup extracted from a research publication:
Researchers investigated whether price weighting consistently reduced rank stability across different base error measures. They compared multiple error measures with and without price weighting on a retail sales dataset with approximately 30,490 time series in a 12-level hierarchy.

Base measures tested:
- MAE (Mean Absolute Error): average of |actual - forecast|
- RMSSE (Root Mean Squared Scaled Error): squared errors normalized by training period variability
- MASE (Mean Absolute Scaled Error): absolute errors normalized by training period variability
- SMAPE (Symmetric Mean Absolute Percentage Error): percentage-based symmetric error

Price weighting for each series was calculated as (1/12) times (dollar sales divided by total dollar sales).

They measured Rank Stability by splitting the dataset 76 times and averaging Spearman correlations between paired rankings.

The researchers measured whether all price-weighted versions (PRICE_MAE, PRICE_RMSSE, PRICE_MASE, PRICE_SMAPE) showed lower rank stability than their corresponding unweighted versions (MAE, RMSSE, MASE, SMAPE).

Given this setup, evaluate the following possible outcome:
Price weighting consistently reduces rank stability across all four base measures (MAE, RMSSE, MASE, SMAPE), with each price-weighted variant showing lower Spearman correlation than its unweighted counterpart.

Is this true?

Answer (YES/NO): YES